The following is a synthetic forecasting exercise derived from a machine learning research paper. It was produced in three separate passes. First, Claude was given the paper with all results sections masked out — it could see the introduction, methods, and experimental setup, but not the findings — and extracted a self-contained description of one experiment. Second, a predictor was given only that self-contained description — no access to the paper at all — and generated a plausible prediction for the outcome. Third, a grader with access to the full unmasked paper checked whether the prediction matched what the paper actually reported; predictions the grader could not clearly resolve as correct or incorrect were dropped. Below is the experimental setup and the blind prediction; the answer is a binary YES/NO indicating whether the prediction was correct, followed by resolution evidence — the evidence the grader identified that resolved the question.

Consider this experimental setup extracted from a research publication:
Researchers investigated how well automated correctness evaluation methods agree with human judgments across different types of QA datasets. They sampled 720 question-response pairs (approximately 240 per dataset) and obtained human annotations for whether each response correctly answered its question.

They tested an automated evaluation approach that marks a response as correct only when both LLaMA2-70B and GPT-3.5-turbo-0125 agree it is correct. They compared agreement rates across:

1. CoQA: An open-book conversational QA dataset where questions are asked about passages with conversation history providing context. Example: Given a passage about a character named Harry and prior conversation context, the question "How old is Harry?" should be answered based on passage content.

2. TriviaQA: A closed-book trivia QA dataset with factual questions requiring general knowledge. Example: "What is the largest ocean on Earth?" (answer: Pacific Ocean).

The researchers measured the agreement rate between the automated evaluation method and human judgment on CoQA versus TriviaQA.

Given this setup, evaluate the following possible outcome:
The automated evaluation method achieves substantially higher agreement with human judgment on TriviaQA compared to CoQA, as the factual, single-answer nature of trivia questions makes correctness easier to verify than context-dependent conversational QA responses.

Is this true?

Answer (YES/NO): NO